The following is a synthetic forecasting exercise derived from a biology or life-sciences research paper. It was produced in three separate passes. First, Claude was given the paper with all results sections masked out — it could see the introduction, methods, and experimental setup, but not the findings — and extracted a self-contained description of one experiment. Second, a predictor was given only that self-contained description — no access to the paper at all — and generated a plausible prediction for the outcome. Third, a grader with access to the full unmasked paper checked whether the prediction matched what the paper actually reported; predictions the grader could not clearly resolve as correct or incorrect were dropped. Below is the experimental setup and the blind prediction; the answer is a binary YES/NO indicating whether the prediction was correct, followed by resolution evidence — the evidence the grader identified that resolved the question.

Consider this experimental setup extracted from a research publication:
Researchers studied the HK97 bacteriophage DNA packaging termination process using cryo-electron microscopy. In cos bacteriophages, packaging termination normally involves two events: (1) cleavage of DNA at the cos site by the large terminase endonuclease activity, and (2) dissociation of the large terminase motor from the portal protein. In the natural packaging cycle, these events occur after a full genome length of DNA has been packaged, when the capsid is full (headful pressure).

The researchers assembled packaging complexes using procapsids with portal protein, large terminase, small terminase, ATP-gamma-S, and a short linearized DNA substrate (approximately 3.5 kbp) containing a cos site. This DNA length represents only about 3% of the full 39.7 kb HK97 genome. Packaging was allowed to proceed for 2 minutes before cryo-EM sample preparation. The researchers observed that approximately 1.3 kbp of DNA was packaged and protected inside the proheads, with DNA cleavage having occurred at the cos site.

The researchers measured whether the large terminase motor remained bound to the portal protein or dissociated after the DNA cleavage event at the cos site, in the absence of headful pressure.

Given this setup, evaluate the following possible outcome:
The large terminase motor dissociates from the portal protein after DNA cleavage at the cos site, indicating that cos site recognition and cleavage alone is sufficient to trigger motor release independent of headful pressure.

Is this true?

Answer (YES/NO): NO